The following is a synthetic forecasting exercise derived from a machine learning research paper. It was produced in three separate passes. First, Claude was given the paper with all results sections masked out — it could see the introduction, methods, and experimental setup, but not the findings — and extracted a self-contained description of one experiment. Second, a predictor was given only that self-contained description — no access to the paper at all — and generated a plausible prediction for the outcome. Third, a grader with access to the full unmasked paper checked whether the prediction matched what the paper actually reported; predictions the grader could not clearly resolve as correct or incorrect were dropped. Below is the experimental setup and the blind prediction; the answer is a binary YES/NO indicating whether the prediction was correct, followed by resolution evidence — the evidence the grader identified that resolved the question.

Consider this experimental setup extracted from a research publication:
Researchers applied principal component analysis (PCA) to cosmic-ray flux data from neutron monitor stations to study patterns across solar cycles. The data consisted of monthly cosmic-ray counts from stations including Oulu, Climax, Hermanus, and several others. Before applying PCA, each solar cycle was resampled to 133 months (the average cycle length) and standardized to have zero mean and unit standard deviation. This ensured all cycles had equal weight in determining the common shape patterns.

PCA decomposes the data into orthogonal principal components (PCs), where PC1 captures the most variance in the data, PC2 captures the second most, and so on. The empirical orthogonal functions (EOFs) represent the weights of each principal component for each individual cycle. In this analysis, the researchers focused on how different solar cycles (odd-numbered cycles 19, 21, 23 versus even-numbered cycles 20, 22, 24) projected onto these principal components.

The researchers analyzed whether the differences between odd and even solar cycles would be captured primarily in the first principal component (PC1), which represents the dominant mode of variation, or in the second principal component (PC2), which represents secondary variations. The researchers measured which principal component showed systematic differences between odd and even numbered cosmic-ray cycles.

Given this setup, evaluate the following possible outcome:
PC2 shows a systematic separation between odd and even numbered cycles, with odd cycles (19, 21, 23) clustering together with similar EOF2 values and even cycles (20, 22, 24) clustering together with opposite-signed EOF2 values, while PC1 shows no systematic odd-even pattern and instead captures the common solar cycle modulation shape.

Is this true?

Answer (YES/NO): NO